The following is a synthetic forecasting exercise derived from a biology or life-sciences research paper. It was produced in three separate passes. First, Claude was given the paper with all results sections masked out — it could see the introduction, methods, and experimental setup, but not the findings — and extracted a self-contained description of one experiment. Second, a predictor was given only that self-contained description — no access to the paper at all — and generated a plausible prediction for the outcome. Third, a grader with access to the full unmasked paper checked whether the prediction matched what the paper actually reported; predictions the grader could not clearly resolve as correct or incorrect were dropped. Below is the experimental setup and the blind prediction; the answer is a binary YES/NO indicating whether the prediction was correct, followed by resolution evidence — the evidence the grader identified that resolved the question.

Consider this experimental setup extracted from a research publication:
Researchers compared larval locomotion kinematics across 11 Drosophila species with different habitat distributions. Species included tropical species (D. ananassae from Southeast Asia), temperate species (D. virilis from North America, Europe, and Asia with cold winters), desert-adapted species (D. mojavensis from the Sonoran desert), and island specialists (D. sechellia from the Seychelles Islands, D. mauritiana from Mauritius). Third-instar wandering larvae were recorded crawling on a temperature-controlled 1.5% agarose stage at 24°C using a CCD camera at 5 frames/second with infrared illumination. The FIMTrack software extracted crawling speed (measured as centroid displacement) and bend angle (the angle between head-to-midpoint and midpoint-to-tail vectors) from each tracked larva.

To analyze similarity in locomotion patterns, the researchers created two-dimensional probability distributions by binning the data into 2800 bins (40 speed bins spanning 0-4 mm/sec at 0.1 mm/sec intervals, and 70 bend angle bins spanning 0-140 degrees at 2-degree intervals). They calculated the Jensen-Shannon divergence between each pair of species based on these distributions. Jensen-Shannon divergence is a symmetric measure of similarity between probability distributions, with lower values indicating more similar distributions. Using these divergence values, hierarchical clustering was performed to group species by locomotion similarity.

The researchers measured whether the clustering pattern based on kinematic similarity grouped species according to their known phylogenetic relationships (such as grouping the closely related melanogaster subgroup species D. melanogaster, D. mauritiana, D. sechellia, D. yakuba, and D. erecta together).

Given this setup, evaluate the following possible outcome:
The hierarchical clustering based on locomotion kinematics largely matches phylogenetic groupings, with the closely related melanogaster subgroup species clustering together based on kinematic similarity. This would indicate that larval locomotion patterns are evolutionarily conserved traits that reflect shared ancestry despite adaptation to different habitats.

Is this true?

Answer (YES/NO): NO